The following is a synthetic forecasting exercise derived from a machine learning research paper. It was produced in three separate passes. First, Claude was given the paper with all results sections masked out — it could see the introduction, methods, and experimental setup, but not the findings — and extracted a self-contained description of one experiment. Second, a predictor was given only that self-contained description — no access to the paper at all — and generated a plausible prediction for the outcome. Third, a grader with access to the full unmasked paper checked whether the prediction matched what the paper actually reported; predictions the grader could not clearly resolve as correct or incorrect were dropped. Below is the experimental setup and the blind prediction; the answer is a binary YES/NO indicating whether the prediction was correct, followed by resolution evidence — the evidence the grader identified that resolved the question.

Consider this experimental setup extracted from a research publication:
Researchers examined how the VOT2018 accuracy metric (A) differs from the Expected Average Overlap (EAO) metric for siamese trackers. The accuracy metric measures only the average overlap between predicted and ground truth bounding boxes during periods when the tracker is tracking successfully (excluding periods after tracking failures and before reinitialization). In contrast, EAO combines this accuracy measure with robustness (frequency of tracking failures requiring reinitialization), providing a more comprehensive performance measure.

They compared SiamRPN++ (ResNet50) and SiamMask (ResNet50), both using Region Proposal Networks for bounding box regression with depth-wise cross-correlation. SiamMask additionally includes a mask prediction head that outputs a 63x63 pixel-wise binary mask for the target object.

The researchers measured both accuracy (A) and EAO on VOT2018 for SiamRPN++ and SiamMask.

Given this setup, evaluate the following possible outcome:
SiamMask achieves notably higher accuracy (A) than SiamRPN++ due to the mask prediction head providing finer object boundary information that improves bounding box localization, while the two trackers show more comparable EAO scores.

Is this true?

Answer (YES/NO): NO